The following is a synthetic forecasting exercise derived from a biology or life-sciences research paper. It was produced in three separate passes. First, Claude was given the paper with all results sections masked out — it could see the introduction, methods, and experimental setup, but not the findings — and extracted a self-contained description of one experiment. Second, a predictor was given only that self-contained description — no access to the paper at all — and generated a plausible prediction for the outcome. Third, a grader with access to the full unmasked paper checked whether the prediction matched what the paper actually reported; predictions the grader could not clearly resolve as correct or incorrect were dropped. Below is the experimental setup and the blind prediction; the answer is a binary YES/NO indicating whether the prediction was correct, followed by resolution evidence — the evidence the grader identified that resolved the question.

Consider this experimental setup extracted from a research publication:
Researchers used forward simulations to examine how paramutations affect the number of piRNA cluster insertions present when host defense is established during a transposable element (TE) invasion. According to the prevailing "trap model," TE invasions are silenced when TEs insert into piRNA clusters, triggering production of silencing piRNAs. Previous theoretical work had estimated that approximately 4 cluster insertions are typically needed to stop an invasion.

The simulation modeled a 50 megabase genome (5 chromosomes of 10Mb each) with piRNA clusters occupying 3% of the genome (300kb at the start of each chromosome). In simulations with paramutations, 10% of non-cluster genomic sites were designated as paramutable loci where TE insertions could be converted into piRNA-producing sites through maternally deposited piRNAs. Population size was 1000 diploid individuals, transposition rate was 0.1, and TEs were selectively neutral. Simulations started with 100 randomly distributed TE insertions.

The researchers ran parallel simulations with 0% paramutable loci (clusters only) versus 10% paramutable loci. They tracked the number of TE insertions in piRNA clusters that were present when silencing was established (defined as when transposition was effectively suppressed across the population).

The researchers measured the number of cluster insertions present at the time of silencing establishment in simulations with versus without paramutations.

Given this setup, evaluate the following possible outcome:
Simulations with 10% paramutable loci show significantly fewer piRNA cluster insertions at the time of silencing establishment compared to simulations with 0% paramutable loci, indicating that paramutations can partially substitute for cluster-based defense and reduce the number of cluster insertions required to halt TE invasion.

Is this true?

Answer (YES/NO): YES